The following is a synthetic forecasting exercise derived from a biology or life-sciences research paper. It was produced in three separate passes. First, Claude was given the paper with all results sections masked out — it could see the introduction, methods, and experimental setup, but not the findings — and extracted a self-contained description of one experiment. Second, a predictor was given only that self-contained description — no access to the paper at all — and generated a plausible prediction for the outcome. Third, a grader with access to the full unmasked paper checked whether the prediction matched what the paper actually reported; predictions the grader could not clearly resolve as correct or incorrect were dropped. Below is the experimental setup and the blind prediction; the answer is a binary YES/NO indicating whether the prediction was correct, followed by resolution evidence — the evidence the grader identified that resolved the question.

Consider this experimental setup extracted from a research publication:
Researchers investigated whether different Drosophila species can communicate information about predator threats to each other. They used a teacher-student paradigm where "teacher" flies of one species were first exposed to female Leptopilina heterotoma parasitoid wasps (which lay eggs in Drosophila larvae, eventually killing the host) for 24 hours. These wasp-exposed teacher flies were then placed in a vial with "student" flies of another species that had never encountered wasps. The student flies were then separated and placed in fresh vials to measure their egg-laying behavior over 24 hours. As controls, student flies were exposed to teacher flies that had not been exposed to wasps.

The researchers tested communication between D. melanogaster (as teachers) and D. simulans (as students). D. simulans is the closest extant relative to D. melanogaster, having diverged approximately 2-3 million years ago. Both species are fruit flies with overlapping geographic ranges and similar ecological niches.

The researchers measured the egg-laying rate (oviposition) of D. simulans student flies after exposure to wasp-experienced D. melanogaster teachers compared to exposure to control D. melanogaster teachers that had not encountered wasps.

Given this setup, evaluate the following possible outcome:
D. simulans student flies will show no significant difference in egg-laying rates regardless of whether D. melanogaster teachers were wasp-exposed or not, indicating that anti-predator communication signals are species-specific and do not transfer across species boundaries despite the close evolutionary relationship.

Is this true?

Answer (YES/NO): NO